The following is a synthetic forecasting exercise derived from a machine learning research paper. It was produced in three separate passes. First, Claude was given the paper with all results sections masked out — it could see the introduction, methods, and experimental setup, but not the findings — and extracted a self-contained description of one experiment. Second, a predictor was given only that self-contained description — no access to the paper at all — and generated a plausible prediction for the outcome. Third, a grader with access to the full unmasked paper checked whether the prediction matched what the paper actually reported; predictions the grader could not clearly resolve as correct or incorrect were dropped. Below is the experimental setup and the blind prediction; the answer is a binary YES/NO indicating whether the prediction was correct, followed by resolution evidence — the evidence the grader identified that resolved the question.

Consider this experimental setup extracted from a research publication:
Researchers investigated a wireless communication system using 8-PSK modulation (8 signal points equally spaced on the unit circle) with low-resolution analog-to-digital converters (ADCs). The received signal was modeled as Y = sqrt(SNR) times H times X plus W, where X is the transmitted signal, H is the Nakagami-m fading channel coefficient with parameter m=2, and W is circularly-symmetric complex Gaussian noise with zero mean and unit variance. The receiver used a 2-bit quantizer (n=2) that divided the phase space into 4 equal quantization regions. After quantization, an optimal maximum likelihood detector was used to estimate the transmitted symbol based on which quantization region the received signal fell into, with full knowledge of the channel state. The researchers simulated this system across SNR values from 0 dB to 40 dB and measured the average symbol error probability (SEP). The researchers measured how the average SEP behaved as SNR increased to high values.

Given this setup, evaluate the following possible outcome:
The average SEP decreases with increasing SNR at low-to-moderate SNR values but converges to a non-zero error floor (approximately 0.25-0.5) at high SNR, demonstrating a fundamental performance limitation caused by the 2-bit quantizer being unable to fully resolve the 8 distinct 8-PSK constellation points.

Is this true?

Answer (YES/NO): YES